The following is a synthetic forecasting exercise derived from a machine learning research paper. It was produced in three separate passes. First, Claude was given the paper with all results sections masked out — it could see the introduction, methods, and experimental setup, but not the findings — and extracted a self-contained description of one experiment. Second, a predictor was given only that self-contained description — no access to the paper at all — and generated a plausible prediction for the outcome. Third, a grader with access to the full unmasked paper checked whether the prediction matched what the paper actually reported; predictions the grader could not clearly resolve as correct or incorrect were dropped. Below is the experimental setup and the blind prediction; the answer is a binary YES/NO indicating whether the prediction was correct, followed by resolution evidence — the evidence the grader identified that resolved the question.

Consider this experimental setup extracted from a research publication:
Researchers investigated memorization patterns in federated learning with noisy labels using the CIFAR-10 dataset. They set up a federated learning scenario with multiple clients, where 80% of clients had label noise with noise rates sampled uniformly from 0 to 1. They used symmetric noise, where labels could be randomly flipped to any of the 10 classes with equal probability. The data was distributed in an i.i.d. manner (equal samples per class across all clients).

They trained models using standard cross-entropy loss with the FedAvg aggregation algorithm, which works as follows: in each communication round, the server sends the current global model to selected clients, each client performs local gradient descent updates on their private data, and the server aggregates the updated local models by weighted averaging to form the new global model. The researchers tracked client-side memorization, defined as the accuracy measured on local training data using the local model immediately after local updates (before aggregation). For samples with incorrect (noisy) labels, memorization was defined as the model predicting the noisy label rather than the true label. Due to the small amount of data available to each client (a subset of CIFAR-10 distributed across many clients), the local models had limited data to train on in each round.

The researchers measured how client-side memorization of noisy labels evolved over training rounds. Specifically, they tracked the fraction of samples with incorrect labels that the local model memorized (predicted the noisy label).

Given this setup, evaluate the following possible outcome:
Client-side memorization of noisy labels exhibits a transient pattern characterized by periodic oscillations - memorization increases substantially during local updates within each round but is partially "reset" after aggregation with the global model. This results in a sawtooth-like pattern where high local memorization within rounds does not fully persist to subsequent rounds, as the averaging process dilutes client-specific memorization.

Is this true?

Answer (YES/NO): NO